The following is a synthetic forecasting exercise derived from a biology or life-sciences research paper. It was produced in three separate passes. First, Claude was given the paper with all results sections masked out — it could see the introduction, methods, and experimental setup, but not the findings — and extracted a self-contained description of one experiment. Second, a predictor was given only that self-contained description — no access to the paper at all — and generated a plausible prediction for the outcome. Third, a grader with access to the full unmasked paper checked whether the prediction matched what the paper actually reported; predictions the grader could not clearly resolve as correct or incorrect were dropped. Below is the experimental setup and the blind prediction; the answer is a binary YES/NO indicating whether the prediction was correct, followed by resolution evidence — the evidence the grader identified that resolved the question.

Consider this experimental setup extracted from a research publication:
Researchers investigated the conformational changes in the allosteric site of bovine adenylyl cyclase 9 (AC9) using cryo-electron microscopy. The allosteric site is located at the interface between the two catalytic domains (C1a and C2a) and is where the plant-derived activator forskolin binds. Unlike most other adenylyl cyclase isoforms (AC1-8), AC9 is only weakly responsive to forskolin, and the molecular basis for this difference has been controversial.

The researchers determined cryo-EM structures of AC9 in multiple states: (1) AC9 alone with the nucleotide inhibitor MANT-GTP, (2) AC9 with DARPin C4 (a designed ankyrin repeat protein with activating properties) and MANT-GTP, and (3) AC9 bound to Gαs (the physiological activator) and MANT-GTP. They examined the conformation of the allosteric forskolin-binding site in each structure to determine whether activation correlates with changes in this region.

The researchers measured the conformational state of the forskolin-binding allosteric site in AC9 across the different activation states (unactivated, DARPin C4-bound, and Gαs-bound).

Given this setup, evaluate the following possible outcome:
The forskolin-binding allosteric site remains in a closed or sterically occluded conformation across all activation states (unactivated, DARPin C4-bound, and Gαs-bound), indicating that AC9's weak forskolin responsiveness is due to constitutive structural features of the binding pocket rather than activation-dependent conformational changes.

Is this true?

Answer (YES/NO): NO